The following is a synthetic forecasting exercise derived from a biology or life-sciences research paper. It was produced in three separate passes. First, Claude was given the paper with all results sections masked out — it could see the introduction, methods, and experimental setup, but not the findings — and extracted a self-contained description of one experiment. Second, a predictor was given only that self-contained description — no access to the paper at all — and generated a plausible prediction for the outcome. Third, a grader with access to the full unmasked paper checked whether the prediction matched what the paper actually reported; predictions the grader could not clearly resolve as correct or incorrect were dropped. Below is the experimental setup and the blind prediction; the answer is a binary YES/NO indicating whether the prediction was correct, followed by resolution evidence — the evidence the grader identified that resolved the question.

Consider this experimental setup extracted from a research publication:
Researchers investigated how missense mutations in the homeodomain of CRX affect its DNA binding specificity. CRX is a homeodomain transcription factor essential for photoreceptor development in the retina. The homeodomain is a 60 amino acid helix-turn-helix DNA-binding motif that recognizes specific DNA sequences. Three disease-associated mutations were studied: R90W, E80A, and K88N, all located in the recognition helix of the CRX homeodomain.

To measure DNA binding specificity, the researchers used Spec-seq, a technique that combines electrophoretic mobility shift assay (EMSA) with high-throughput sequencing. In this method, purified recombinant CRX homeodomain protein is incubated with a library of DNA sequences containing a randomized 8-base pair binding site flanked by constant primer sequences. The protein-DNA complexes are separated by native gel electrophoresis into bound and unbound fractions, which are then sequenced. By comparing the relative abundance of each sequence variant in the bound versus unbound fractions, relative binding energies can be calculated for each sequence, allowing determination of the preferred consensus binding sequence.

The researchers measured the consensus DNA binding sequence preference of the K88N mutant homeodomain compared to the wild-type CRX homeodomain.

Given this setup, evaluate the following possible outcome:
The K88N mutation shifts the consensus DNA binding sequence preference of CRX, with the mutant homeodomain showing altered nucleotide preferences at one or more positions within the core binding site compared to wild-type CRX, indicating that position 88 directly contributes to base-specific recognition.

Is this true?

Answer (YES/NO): YES